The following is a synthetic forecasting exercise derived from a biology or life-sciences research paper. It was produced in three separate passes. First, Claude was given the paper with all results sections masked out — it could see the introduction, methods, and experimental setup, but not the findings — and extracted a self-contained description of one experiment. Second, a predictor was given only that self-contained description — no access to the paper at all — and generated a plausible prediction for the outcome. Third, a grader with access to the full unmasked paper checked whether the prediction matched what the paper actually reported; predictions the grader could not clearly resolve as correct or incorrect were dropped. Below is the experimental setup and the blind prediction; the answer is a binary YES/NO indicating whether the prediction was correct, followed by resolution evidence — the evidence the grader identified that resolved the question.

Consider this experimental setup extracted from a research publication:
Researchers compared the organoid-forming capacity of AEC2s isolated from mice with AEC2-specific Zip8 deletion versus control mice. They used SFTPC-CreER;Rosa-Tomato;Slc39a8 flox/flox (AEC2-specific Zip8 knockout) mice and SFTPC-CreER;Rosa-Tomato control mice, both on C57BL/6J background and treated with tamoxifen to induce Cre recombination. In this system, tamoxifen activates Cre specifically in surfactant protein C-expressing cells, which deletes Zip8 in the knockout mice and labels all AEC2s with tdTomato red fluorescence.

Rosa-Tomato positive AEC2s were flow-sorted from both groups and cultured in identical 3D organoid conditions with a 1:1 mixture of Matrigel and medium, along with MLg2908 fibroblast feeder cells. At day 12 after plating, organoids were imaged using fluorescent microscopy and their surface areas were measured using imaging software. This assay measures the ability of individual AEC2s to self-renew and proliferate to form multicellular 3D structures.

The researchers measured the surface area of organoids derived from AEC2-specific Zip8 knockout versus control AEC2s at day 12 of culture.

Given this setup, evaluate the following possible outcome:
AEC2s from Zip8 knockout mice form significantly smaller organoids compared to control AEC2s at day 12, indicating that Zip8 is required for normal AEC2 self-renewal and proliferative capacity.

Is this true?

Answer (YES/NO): YES